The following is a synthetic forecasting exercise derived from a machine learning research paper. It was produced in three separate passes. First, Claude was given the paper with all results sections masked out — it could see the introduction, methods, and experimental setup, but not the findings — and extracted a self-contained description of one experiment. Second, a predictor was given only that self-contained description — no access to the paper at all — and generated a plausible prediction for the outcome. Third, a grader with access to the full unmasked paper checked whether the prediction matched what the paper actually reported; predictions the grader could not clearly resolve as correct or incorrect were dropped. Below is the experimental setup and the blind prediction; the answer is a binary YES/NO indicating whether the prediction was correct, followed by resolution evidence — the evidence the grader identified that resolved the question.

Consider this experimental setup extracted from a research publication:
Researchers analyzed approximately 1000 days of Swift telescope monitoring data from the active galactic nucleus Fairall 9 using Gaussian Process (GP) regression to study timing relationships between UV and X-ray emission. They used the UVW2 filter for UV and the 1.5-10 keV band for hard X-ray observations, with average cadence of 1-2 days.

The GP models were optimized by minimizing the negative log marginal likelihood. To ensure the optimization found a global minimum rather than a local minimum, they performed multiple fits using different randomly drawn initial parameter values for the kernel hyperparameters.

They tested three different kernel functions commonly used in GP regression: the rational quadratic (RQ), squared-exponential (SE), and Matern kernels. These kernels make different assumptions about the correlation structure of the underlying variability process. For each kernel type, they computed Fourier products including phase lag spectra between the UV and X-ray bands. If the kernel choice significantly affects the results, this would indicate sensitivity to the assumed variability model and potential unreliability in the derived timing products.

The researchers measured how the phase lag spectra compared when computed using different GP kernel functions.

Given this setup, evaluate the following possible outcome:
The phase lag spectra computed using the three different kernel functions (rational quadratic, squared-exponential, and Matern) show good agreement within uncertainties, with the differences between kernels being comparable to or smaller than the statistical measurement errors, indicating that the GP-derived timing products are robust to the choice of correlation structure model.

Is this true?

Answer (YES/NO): YES